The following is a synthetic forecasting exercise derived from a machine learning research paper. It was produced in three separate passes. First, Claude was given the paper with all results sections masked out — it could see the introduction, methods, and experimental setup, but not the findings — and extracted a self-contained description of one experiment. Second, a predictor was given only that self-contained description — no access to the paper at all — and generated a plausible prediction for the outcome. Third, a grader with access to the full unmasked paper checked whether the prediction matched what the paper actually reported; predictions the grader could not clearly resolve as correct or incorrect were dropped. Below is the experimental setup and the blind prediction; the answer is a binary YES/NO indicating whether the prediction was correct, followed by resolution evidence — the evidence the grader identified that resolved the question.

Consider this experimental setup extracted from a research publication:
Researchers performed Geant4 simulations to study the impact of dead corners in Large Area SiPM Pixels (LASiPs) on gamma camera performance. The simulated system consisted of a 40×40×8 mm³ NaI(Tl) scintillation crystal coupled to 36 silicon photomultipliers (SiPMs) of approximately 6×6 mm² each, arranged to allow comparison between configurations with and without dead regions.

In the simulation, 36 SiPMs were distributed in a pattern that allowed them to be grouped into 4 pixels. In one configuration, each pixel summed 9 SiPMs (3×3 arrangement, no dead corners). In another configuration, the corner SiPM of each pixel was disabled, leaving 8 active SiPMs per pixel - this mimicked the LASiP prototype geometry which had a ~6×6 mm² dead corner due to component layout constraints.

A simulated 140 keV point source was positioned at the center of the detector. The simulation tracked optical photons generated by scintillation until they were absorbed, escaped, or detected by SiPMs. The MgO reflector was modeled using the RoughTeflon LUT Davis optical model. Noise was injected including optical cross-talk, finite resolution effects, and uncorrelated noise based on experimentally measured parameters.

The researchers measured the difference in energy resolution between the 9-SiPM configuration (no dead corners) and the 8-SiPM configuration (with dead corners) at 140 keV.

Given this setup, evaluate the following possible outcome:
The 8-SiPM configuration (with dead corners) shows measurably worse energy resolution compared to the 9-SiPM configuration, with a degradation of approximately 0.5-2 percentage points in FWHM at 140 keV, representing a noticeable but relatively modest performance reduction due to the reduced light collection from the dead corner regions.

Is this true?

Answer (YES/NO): YES